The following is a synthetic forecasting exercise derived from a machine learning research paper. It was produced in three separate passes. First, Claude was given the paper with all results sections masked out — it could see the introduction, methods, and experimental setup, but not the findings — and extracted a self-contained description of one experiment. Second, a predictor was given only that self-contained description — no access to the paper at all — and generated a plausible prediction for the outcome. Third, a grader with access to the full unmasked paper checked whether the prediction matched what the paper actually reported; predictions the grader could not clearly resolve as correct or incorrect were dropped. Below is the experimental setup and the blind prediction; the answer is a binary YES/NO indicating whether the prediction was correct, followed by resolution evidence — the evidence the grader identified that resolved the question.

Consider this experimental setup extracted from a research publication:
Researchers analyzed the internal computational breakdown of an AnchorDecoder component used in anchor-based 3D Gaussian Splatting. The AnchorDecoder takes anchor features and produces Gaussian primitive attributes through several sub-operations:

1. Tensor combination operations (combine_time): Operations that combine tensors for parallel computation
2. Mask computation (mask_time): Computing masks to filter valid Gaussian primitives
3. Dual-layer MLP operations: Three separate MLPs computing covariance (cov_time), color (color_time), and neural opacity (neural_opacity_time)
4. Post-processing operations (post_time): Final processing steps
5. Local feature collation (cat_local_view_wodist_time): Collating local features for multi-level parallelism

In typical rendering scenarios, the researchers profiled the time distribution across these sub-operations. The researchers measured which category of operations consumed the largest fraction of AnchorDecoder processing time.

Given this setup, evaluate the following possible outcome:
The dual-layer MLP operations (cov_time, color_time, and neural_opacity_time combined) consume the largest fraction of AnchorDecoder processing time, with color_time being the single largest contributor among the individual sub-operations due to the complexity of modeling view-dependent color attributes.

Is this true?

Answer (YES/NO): NO